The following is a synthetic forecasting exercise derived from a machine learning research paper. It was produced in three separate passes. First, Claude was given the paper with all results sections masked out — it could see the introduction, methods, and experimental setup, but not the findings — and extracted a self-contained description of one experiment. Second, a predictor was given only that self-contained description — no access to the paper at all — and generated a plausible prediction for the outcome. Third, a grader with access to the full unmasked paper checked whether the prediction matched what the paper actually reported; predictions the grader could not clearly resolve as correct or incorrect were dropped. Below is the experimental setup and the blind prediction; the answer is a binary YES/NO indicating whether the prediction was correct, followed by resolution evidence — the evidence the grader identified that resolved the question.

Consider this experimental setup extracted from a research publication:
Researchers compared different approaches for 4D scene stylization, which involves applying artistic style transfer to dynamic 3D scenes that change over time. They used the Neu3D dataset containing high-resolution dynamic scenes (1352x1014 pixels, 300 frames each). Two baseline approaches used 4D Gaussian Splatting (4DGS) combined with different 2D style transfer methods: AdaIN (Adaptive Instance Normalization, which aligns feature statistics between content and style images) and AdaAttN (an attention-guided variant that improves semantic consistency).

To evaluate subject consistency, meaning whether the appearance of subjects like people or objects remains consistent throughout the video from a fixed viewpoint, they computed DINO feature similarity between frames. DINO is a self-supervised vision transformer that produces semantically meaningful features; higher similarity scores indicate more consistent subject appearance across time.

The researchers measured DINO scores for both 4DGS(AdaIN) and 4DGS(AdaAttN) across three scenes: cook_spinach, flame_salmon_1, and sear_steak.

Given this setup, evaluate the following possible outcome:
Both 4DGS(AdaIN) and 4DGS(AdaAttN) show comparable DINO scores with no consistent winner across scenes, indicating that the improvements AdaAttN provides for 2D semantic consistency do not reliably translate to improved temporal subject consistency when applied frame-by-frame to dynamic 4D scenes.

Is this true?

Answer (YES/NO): NO